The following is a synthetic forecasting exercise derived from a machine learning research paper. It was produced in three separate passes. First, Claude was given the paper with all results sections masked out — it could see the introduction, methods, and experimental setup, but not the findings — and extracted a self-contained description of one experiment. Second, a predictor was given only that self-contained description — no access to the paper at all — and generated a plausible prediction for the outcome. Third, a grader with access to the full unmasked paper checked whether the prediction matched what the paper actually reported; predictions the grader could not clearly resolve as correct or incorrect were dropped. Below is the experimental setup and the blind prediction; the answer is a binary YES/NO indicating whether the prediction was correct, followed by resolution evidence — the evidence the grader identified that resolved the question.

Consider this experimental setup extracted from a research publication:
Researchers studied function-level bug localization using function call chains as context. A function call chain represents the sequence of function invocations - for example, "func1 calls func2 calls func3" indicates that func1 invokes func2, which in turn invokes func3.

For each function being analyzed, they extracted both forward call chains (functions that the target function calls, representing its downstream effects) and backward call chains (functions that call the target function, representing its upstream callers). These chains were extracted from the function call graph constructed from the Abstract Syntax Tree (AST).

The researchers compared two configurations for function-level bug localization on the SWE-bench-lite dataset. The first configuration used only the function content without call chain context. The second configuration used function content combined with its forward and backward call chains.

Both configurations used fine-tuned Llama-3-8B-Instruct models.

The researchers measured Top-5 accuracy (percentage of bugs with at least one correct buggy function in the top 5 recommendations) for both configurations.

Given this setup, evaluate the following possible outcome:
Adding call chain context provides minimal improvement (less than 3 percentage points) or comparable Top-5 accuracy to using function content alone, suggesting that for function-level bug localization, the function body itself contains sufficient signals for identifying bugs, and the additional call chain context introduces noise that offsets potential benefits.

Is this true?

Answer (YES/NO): NO